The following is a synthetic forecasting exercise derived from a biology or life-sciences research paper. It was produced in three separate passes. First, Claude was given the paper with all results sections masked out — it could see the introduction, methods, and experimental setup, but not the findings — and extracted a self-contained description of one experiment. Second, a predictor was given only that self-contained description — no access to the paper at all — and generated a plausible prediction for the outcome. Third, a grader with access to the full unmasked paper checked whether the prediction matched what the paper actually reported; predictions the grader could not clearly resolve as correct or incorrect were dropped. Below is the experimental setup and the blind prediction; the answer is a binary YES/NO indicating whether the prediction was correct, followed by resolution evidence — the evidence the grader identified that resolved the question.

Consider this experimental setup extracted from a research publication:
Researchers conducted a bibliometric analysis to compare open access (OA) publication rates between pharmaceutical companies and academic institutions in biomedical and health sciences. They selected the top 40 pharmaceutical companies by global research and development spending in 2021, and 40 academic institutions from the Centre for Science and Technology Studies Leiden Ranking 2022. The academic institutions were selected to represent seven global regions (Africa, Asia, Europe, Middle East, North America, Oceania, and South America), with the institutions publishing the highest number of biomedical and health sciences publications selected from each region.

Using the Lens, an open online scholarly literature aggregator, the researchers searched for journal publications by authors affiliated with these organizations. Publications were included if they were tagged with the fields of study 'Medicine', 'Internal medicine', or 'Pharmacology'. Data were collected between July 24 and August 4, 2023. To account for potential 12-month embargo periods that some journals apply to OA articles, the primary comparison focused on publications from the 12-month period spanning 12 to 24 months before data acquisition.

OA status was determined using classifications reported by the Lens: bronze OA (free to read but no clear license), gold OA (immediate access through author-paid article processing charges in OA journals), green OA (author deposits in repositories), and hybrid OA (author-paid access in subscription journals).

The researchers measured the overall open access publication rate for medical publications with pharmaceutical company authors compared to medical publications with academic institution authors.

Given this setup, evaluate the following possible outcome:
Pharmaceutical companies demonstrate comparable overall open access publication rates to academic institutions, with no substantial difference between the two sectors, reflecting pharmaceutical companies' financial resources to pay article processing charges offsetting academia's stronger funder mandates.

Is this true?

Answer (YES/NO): NO